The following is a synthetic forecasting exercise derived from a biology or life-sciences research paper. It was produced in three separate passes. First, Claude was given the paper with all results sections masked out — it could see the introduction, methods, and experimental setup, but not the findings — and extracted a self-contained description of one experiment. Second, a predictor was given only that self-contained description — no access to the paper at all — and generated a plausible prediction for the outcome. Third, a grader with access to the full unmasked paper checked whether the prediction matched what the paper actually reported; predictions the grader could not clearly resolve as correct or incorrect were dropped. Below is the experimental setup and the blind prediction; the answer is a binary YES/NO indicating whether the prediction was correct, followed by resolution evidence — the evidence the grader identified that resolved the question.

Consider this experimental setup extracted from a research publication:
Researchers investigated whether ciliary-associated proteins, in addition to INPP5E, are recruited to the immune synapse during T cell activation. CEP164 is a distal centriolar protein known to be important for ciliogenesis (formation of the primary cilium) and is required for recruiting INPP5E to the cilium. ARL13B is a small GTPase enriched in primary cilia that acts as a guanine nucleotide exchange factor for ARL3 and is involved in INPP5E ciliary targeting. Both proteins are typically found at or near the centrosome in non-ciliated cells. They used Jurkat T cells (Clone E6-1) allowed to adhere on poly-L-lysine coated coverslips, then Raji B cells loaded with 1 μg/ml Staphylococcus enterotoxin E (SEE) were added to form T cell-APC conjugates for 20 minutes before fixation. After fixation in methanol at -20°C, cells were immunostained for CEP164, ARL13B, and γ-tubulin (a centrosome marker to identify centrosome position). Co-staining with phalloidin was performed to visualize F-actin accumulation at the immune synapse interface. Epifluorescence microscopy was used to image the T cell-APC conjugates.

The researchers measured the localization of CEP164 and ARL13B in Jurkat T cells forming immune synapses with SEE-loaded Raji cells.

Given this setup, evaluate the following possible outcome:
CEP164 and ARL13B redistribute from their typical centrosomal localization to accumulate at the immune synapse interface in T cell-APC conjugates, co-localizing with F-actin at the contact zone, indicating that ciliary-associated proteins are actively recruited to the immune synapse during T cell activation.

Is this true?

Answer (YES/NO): NO